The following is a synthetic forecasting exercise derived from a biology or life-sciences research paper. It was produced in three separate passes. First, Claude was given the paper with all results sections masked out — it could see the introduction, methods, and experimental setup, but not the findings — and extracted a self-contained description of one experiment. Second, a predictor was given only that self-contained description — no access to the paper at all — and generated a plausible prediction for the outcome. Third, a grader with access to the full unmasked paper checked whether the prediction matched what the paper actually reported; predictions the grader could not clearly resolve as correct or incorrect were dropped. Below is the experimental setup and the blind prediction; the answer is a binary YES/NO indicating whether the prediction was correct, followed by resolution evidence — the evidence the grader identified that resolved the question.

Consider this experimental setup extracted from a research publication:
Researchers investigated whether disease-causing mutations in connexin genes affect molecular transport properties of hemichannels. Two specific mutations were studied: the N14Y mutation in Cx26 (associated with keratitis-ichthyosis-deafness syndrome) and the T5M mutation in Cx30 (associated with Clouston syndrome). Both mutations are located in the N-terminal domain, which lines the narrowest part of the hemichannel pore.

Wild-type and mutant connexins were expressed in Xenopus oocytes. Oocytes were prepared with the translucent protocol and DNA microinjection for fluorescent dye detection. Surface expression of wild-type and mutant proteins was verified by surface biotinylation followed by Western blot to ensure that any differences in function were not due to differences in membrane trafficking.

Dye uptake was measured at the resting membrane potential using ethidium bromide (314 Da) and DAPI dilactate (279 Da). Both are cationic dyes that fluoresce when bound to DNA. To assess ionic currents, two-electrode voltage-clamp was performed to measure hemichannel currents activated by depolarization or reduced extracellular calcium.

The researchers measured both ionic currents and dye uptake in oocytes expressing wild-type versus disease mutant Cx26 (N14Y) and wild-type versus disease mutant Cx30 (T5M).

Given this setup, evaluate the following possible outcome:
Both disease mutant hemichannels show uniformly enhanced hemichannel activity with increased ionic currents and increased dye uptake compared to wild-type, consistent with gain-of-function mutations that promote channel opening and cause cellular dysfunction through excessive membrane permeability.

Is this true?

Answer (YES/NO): NO